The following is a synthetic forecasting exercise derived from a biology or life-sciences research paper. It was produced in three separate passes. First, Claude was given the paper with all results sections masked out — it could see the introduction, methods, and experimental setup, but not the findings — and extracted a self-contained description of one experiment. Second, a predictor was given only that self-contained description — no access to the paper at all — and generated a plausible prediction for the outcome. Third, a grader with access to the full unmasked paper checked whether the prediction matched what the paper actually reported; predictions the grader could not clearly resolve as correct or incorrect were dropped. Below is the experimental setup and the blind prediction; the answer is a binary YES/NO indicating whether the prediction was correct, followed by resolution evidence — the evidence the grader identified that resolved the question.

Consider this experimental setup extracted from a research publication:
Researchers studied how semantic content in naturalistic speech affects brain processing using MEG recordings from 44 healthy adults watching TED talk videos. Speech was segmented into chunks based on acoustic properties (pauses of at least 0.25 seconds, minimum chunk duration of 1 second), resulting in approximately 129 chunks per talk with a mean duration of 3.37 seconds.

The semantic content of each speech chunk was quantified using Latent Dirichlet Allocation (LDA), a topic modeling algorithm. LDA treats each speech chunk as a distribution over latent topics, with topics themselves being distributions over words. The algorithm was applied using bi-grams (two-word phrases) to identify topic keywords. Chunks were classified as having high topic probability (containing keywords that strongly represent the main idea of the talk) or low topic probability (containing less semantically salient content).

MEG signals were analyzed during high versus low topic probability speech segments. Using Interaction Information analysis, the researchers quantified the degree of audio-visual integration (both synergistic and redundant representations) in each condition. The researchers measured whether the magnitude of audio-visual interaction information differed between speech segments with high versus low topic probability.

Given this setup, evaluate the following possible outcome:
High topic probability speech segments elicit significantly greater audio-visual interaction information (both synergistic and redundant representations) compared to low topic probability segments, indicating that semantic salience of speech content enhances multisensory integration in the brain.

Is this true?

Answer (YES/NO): NO